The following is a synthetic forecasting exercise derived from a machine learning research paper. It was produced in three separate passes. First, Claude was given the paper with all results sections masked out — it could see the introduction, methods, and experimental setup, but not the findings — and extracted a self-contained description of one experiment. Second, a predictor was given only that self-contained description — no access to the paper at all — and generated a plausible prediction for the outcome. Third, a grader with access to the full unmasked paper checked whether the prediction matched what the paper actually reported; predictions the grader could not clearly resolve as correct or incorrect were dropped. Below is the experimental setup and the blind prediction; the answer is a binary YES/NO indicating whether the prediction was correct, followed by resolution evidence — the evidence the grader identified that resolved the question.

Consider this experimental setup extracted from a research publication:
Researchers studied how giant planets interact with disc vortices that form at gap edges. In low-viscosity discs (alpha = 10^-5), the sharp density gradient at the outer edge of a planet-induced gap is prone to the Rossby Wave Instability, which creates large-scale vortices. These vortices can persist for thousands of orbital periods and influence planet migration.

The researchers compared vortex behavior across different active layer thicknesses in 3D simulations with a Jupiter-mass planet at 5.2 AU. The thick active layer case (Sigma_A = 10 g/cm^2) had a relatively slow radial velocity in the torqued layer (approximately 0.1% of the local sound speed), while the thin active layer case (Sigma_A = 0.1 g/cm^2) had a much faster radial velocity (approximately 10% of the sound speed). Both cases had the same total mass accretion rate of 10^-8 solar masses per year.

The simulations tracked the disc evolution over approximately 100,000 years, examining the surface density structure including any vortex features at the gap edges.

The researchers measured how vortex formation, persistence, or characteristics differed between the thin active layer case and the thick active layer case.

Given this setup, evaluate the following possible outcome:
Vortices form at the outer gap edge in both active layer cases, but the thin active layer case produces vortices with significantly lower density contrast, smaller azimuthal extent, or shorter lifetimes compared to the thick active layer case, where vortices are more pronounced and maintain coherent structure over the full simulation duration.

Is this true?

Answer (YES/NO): NO